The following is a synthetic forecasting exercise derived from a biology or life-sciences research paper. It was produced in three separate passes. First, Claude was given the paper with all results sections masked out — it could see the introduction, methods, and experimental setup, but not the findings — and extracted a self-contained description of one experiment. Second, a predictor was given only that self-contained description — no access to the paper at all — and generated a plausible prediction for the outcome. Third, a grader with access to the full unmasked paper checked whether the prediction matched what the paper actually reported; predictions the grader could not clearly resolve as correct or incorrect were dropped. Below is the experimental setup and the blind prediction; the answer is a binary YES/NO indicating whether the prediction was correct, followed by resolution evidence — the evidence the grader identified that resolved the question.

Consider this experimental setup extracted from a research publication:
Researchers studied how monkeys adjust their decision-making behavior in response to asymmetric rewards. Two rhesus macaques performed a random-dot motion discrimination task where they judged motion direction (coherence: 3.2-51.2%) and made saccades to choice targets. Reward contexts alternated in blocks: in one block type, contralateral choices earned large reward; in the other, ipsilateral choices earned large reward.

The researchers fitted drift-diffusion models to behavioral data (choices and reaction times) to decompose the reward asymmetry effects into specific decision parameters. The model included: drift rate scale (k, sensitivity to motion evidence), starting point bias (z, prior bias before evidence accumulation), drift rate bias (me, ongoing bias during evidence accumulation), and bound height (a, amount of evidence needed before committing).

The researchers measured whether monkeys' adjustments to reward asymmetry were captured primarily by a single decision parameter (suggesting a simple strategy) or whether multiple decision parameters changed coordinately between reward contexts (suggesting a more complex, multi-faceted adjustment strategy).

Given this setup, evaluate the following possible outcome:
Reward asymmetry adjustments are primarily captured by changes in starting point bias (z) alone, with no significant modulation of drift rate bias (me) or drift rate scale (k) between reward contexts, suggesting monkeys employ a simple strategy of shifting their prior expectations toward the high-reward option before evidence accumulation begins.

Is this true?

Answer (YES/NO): NO